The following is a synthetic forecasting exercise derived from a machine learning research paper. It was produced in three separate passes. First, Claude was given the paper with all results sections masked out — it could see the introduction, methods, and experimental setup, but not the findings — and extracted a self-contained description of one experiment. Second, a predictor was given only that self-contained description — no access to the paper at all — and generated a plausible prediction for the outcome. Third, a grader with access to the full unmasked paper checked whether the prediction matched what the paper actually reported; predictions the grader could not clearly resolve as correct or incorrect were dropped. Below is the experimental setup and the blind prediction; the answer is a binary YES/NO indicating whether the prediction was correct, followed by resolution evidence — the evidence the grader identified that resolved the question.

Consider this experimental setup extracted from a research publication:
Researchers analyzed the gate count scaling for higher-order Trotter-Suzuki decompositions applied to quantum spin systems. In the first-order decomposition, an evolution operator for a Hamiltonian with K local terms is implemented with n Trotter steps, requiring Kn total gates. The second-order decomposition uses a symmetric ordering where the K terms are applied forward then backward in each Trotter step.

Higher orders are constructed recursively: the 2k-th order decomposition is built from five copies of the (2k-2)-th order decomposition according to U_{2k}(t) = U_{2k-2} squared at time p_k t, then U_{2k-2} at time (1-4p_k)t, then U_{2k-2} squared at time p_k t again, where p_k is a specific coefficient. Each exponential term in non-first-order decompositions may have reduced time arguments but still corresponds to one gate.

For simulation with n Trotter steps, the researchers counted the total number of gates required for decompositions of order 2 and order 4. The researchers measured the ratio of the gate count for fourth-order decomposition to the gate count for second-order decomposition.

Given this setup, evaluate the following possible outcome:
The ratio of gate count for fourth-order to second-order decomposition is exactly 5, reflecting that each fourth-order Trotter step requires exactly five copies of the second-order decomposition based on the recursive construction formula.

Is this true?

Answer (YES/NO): YES